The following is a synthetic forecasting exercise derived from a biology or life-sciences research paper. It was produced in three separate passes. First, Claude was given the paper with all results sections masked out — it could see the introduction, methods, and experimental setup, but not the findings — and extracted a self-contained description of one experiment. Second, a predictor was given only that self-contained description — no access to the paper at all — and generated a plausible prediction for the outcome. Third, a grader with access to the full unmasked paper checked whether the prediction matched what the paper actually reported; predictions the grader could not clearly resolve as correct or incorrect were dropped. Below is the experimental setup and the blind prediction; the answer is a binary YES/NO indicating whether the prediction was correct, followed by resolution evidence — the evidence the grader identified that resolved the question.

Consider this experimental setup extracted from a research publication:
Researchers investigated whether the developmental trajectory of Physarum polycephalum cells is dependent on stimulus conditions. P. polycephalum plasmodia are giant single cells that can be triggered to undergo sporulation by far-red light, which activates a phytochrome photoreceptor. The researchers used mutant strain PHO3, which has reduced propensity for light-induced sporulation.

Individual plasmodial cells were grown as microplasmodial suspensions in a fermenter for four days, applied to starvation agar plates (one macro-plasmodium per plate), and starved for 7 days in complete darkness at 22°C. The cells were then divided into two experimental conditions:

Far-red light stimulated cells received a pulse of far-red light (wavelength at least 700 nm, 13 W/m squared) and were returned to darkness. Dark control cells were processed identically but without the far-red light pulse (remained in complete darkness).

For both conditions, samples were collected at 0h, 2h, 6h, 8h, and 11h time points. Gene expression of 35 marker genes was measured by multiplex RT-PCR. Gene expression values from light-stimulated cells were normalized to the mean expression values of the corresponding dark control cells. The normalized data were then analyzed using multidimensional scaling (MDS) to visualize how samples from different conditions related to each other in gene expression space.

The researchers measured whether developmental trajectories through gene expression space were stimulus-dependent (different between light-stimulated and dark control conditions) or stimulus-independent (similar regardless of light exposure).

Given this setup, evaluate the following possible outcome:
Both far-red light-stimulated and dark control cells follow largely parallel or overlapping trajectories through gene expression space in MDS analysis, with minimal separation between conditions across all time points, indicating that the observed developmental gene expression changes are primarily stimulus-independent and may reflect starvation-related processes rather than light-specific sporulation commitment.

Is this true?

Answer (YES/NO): NO